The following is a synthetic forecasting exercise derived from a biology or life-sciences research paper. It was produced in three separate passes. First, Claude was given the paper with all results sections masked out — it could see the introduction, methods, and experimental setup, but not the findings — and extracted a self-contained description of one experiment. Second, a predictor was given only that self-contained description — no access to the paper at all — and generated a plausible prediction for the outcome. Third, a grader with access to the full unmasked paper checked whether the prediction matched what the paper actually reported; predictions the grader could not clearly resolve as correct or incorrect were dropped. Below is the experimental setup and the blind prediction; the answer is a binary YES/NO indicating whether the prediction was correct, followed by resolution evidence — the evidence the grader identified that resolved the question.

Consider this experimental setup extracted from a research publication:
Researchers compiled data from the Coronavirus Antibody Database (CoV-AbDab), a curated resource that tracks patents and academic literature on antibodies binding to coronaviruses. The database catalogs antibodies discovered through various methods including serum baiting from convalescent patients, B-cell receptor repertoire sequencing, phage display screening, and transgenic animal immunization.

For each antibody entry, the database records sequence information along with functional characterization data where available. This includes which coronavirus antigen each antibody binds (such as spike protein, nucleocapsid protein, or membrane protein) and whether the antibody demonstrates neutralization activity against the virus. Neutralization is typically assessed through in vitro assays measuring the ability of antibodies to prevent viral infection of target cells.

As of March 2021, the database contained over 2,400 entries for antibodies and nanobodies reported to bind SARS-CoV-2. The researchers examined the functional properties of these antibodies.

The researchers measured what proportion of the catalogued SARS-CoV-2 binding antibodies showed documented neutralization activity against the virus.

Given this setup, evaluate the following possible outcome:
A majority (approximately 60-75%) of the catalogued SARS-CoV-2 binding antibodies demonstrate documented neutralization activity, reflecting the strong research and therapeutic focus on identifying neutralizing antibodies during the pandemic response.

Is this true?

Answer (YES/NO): NO